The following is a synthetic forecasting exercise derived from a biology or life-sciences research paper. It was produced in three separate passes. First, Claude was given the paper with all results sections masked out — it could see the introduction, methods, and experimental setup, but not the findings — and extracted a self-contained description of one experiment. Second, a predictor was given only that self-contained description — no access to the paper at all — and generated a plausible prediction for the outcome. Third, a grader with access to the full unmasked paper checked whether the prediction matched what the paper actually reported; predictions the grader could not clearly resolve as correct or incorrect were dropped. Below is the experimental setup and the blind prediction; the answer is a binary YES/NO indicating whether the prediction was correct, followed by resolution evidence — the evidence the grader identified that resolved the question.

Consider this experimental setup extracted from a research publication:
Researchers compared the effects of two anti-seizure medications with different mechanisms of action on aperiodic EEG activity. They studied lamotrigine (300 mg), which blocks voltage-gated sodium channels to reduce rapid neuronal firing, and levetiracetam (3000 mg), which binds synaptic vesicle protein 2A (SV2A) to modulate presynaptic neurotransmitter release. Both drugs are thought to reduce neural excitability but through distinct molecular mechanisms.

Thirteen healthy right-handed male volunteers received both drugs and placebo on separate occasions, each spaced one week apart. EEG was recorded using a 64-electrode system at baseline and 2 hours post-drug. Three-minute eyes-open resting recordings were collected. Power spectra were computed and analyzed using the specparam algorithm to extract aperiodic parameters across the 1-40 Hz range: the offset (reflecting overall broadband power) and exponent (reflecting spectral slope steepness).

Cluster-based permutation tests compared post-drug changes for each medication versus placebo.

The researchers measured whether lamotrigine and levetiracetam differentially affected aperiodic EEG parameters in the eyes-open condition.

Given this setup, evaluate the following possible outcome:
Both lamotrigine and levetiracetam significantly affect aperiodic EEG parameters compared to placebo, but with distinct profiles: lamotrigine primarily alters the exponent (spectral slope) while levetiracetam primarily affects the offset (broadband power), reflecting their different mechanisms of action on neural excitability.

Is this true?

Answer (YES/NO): NO